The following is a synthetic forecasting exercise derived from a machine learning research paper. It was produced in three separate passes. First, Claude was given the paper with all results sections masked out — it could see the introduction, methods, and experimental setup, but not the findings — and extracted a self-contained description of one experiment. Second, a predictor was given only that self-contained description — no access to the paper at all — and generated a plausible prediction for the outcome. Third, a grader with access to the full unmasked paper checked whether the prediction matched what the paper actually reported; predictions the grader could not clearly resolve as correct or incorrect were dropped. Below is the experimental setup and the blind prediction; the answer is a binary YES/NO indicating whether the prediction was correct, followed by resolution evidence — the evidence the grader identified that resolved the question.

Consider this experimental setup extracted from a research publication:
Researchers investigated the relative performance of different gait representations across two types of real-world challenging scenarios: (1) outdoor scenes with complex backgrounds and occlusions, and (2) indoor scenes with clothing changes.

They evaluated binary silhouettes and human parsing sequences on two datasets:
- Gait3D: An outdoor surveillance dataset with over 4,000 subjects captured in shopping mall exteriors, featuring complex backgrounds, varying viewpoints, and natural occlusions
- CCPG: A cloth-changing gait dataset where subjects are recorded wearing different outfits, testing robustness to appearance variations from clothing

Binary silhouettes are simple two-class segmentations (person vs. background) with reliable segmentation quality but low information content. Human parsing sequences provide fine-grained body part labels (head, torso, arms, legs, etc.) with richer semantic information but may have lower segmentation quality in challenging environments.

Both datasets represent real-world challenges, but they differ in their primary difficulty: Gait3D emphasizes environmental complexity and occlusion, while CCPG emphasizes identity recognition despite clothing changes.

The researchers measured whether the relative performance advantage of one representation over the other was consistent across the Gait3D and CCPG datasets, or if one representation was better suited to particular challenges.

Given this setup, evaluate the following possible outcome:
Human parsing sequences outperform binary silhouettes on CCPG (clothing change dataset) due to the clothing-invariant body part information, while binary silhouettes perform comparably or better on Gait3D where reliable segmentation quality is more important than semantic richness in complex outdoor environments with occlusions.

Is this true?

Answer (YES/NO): NO